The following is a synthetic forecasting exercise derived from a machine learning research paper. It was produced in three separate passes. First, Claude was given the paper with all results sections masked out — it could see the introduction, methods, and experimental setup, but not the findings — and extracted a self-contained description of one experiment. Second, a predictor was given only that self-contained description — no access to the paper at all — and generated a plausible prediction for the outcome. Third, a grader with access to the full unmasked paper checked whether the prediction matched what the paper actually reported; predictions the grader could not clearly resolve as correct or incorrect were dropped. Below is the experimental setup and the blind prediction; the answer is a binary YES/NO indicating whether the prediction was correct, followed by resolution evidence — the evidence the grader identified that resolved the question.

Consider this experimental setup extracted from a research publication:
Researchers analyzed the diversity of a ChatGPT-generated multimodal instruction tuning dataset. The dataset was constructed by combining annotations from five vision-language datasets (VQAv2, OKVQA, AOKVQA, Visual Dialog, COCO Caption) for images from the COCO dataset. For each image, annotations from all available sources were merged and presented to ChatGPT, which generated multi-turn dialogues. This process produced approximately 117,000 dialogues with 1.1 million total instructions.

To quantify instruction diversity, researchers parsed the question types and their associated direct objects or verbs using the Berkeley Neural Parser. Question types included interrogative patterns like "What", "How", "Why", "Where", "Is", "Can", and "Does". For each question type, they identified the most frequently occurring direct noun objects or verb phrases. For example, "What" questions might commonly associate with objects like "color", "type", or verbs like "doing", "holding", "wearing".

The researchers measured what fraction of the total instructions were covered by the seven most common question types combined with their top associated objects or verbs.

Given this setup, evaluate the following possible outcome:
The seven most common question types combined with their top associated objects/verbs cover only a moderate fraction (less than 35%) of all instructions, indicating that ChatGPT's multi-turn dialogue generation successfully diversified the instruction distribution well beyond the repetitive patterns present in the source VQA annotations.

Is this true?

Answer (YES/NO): NO